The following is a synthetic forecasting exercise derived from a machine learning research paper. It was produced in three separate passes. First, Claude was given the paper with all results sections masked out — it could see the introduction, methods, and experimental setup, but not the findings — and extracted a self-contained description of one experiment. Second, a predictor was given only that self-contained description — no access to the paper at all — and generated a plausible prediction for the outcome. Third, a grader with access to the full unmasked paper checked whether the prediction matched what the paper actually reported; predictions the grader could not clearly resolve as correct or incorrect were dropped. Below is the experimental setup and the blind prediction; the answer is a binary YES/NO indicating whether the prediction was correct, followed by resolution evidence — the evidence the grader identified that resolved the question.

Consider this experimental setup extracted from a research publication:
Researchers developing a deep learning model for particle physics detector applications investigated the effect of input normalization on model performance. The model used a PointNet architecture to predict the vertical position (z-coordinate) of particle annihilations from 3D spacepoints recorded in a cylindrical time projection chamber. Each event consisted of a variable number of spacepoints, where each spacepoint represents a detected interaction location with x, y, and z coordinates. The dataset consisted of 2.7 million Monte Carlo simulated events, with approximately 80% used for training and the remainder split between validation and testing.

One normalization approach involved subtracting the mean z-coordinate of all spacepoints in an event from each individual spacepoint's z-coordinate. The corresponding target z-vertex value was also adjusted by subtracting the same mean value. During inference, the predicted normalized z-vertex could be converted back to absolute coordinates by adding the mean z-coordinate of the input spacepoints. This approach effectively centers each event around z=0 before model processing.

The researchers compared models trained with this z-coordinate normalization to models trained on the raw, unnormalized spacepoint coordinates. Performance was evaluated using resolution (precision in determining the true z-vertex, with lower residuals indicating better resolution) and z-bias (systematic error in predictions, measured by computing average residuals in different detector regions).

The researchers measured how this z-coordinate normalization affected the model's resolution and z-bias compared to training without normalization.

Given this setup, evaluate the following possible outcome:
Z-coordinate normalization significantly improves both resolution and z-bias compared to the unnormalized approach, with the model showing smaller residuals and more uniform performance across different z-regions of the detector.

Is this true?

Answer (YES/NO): YES